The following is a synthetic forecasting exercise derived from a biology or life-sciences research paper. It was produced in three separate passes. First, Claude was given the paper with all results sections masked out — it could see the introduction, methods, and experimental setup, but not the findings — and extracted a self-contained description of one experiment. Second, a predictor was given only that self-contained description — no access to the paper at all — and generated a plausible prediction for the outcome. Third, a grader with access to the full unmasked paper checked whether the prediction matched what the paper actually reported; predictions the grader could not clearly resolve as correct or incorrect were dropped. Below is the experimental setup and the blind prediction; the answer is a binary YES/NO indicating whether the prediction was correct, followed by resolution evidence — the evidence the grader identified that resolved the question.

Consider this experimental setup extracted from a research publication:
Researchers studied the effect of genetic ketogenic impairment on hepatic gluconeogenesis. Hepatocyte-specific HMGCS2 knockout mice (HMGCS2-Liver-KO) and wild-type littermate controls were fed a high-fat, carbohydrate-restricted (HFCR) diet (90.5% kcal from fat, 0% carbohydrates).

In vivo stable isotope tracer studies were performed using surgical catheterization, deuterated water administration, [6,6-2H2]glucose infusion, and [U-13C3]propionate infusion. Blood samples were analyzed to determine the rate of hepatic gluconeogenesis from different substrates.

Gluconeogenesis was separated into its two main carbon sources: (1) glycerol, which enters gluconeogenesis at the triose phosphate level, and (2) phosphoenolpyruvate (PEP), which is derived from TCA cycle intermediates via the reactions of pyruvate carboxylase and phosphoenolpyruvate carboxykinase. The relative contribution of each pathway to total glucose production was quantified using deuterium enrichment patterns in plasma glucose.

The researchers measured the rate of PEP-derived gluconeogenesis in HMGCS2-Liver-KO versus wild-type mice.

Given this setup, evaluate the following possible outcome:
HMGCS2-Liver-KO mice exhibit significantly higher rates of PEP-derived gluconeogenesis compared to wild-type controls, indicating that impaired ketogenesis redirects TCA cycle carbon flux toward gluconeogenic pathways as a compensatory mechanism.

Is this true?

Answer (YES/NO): NO